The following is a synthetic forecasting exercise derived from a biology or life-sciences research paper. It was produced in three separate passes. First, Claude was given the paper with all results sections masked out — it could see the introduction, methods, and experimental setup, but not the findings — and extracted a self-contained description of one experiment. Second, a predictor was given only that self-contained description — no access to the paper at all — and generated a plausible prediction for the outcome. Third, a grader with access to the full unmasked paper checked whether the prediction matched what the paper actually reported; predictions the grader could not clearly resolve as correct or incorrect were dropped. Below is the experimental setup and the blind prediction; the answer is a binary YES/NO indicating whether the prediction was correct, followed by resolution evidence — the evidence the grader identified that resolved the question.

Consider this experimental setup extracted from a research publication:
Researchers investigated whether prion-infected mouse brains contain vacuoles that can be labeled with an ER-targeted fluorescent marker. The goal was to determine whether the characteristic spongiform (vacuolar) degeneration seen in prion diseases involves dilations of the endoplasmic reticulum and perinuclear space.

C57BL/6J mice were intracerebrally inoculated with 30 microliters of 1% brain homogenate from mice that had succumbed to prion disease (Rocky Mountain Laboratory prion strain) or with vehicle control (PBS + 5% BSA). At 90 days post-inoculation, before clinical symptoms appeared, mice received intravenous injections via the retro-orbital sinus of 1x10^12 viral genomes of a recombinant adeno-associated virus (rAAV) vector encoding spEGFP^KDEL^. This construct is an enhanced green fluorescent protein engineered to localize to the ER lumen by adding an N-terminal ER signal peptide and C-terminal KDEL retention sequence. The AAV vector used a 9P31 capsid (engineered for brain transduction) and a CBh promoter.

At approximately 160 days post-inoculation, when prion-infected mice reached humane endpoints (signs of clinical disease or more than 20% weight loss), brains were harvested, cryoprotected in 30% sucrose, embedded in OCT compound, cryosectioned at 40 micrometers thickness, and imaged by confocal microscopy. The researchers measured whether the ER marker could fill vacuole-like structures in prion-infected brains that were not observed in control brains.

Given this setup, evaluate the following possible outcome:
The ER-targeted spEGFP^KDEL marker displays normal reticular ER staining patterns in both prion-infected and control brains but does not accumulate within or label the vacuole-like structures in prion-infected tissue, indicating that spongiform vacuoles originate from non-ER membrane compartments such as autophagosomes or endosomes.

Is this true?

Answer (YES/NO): NO